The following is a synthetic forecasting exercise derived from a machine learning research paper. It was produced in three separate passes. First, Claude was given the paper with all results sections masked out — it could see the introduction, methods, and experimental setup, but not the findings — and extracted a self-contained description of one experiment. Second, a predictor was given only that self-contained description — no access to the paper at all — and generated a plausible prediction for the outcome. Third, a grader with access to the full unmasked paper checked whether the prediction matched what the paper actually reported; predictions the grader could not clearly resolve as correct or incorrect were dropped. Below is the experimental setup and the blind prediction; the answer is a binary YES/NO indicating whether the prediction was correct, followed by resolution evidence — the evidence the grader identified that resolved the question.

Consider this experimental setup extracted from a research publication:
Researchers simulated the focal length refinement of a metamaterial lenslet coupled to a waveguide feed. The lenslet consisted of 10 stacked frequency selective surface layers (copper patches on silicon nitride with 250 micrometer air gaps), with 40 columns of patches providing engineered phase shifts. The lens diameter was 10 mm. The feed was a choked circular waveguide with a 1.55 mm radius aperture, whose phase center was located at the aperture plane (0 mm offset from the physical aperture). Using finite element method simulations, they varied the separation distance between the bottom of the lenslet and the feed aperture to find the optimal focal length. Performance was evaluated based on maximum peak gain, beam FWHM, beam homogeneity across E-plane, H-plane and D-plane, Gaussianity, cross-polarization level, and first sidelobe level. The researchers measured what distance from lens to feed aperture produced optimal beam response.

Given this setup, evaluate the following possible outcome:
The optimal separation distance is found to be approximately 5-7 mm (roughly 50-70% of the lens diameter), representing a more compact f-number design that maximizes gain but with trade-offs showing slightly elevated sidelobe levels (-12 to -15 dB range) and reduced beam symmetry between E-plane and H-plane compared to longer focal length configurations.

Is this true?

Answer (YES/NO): NO